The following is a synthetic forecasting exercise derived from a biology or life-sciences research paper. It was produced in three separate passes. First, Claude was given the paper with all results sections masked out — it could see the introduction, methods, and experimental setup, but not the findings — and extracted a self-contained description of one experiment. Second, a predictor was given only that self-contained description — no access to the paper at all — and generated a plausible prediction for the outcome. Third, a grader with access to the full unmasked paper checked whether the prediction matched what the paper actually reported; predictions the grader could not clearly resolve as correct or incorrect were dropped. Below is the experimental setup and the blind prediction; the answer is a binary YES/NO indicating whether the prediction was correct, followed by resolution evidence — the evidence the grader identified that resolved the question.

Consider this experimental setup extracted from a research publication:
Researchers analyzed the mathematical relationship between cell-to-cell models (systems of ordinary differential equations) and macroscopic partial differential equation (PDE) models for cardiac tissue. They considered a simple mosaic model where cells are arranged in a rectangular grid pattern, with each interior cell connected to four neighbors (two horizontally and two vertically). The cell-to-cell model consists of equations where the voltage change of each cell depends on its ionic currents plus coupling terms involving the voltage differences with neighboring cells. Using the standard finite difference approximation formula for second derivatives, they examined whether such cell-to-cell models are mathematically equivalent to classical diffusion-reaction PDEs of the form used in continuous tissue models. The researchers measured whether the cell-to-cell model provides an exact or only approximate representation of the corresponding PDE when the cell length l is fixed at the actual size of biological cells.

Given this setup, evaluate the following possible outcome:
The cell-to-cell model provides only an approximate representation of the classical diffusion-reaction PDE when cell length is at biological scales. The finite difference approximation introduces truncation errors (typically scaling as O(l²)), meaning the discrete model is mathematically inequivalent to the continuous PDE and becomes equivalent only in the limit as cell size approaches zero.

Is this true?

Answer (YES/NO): YES